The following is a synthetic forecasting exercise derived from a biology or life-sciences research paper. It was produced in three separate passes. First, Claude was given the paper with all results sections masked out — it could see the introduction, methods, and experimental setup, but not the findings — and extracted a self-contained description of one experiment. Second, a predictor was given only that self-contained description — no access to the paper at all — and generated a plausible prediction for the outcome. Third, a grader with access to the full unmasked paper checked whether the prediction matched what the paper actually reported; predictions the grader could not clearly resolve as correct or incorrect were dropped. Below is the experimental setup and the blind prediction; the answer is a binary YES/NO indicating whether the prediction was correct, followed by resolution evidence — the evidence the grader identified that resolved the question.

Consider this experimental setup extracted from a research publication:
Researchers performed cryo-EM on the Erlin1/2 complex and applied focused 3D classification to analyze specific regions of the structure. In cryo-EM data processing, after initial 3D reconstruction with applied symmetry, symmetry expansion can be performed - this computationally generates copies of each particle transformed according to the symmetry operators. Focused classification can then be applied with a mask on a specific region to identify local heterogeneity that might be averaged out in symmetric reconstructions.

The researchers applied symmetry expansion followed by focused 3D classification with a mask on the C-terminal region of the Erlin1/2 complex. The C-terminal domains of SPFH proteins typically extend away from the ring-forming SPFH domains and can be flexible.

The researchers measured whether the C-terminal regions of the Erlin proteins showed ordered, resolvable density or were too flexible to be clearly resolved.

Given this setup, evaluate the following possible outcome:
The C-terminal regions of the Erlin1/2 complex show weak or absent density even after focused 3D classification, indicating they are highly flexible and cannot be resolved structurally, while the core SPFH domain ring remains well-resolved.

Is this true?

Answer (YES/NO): NO